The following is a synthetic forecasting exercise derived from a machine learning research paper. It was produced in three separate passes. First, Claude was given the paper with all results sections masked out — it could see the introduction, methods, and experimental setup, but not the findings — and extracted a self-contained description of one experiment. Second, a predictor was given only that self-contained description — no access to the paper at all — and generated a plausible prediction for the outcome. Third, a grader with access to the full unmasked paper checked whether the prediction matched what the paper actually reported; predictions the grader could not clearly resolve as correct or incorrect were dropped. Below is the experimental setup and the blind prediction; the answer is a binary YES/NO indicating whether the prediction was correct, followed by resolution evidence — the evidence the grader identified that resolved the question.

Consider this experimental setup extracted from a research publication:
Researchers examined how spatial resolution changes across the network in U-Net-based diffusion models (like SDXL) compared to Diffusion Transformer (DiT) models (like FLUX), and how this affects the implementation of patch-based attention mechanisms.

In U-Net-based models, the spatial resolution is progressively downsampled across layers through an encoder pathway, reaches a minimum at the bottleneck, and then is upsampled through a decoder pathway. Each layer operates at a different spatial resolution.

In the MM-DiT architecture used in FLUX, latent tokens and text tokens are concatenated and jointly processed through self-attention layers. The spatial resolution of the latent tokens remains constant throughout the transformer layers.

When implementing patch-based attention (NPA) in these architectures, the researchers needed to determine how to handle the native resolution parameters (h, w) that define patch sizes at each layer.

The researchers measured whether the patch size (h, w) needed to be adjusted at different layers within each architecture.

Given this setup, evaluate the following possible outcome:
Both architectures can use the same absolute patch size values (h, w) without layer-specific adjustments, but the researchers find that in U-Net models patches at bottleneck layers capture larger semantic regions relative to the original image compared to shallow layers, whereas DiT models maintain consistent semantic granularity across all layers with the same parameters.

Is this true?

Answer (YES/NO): NO